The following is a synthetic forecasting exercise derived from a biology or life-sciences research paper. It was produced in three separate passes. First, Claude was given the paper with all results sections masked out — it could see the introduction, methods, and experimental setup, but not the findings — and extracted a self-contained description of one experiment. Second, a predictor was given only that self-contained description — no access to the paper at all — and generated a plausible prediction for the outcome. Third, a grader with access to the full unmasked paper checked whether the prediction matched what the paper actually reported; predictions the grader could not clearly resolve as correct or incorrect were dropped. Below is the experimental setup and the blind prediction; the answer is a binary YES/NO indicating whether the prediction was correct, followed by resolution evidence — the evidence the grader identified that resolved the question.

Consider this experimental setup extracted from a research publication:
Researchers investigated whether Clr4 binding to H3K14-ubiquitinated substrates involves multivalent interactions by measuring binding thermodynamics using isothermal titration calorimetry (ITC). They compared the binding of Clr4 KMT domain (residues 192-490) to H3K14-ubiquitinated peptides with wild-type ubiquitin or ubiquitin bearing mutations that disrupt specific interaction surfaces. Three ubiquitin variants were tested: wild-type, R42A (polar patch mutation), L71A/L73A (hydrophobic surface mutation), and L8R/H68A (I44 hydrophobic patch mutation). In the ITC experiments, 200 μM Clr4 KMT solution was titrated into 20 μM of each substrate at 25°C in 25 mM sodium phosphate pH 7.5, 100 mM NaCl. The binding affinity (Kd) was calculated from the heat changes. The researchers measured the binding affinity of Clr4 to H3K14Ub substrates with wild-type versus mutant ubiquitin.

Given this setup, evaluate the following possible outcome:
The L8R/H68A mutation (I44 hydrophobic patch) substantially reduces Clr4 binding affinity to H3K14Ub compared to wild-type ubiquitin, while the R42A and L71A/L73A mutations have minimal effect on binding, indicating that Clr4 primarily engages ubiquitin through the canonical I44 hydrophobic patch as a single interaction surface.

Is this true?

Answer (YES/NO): NO